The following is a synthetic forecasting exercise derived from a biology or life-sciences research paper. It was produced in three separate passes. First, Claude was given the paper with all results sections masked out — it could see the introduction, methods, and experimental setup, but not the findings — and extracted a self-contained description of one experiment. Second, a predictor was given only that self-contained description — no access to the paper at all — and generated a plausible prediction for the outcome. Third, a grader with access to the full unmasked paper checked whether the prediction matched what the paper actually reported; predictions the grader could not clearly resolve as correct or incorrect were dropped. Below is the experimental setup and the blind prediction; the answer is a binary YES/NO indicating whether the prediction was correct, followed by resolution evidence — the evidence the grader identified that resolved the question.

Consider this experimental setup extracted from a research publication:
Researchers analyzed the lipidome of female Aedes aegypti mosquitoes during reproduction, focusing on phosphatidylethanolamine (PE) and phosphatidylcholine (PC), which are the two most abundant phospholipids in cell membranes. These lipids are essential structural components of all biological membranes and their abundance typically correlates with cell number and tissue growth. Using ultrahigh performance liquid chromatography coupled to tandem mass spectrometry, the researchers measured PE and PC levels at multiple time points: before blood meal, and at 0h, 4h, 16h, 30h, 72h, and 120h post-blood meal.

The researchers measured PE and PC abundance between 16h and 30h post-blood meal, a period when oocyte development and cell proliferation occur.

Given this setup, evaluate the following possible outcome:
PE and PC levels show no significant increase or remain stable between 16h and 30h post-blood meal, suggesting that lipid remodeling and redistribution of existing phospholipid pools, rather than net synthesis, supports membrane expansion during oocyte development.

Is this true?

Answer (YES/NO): NO